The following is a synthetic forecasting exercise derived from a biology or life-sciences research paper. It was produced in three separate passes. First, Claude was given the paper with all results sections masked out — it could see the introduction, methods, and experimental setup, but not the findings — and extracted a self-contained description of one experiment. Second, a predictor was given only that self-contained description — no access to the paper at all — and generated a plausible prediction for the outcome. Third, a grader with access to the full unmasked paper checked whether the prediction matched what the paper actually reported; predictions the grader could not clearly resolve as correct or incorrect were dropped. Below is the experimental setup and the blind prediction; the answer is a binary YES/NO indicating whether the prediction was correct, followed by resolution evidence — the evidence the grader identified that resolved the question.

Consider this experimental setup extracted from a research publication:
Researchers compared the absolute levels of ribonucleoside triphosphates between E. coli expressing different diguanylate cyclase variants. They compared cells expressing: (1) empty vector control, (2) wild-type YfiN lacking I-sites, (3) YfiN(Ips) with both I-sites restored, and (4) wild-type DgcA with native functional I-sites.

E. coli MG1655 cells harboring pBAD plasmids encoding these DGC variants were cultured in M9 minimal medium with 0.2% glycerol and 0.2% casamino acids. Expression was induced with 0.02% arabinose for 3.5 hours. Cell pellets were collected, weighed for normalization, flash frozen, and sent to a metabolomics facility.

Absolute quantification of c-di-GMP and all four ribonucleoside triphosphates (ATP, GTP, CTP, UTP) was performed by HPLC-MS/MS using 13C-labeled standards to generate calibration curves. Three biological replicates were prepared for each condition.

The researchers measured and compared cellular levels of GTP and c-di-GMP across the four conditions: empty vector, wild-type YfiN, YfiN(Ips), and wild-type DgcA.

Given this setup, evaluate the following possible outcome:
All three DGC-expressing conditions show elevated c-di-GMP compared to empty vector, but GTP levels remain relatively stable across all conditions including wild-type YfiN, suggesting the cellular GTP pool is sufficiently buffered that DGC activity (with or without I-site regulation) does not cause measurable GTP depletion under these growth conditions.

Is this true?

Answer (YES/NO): NO